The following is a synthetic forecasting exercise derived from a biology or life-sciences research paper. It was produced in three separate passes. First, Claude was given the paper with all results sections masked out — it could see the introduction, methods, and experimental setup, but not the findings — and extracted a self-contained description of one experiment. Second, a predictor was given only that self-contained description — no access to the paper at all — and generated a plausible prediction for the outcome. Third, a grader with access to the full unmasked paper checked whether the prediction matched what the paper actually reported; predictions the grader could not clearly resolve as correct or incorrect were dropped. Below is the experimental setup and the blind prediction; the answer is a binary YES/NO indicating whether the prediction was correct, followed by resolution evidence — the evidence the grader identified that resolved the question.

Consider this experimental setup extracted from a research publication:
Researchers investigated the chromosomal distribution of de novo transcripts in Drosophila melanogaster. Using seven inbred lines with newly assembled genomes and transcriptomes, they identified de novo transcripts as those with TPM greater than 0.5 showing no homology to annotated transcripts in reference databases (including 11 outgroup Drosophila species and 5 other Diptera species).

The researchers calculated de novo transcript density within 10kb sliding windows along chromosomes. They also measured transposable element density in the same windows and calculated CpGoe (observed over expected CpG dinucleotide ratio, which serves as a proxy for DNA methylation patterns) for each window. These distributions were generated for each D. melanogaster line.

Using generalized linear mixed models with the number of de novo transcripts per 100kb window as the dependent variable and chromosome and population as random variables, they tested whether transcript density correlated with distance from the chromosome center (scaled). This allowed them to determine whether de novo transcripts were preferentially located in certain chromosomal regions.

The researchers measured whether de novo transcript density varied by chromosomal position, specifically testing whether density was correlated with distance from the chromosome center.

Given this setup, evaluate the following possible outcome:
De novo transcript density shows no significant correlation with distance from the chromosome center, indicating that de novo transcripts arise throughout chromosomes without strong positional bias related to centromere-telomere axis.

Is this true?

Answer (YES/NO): YES